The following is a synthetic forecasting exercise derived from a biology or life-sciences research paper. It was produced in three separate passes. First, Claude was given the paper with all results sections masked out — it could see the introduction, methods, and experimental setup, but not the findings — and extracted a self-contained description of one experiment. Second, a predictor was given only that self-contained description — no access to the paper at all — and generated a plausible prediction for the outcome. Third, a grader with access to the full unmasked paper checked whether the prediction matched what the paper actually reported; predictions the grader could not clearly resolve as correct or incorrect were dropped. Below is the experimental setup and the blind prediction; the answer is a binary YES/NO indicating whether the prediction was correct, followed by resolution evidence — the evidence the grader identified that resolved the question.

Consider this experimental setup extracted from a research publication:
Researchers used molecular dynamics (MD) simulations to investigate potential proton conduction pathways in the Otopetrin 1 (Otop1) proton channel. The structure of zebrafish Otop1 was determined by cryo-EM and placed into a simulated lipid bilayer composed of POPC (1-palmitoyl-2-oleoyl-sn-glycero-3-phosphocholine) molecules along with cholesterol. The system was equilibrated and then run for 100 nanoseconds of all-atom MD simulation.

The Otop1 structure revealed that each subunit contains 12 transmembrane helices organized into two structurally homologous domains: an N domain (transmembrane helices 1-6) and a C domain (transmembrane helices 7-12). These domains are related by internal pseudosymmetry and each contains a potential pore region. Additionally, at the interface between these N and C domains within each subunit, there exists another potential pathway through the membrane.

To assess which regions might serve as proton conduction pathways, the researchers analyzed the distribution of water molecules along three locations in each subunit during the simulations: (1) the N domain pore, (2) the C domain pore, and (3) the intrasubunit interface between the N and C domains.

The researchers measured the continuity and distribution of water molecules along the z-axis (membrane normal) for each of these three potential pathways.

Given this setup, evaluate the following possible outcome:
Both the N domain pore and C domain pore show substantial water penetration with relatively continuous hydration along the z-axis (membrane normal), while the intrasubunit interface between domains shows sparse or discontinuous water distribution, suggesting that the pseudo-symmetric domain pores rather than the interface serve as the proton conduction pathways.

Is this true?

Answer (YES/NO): NO